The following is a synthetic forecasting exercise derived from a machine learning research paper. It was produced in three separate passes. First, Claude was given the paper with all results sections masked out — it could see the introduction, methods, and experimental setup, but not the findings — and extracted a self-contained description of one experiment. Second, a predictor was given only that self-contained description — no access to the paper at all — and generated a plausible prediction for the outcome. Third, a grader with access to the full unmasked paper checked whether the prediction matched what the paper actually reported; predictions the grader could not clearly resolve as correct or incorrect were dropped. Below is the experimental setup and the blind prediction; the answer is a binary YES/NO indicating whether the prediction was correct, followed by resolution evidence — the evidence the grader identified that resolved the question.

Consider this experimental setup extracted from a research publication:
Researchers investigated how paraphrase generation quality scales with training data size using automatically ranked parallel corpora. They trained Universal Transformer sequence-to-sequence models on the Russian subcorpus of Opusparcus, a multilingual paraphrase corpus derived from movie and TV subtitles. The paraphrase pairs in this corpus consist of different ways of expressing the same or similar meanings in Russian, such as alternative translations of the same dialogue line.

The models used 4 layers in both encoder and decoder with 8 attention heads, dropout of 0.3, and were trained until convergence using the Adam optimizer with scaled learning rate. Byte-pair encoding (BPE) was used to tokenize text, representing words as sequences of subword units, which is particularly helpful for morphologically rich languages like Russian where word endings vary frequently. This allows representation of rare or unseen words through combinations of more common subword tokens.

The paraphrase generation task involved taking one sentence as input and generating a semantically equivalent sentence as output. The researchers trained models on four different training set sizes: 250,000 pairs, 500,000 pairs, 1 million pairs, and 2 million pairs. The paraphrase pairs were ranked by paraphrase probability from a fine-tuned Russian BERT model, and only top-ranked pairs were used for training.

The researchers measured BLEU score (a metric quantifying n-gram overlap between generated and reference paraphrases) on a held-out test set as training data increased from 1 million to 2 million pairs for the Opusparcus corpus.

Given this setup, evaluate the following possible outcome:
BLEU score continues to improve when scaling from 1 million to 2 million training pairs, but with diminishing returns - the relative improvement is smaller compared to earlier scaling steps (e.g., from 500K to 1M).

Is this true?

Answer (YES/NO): NO